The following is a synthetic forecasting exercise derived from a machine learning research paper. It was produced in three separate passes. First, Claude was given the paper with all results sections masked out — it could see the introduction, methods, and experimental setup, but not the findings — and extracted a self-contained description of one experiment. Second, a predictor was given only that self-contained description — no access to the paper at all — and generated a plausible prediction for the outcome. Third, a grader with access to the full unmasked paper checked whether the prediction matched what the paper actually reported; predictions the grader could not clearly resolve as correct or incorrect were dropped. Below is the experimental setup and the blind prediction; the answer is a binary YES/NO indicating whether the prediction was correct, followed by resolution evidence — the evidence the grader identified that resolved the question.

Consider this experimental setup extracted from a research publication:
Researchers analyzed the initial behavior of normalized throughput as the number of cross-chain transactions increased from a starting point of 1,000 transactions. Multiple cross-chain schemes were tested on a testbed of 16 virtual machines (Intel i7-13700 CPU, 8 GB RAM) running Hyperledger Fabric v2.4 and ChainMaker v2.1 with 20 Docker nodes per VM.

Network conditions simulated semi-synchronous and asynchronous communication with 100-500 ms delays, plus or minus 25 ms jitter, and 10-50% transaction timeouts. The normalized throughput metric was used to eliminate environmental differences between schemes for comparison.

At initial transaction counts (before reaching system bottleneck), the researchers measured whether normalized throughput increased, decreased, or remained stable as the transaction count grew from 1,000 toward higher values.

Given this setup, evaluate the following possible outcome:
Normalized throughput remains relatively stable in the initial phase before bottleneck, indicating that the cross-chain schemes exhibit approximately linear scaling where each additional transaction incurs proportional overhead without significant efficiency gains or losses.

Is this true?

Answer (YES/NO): NO